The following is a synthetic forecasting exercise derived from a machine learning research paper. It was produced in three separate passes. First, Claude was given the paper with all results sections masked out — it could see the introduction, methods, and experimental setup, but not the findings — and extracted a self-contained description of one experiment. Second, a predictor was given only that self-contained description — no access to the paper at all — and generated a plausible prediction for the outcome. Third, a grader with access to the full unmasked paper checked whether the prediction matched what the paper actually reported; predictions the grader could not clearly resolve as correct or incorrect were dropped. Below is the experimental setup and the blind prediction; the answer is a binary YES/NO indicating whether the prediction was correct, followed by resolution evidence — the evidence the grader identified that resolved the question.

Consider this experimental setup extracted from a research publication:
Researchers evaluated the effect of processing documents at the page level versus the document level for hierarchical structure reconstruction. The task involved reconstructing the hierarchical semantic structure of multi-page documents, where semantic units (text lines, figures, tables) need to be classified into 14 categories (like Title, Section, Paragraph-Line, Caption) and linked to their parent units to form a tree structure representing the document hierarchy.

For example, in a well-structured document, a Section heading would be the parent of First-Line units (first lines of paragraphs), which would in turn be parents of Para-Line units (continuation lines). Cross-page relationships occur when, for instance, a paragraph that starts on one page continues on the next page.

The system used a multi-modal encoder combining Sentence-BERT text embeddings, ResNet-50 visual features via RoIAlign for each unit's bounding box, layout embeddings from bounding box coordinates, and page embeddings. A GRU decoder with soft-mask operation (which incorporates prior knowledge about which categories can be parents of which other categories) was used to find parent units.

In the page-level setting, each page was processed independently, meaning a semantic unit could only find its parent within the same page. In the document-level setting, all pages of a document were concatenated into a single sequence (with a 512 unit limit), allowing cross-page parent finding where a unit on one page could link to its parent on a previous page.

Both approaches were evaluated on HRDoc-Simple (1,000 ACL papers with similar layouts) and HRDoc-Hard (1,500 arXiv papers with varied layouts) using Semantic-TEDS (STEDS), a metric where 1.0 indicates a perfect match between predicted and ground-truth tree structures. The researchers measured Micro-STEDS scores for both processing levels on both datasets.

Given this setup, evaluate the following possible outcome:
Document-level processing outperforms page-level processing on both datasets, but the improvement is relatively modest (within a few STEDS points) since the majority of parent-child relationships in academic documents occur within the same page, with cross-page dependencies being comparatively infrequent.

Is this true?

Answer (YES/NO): NO